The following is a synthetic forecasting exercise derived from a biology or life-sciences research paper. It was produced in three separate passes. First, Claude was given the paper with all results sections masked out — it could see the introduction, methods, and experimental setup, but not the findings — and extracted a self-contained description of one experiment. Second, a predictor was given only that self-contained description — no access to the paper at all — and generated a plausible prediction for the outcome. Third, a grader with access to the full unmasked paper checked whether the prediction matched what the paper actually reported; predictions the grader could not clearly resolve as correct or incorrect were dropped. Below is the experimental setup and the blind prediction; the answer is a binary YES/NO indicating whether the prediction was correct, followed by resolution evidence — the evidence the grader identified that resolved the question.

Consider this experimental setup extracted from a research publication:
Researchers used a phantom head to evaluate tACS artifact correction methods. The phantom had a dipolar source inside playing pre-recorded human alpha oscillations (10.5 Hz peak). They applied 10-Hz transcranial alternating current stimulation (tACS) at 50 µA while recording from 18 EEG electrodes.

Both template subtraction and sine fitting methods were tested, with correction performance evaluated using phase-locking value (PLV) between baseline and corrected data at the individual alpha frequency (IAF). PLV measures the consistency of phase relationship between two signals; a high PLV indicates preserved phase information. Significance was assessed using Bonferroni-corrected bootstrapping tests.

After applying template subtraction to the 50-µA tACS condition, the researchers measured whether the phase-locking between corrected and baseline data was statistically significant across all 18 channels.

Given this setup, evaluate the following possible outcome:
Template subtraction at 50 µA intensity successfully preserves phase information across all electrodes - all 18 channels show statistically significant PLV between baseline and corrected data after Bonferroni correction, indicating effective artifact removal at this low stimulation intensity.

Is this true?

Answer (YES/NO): NO